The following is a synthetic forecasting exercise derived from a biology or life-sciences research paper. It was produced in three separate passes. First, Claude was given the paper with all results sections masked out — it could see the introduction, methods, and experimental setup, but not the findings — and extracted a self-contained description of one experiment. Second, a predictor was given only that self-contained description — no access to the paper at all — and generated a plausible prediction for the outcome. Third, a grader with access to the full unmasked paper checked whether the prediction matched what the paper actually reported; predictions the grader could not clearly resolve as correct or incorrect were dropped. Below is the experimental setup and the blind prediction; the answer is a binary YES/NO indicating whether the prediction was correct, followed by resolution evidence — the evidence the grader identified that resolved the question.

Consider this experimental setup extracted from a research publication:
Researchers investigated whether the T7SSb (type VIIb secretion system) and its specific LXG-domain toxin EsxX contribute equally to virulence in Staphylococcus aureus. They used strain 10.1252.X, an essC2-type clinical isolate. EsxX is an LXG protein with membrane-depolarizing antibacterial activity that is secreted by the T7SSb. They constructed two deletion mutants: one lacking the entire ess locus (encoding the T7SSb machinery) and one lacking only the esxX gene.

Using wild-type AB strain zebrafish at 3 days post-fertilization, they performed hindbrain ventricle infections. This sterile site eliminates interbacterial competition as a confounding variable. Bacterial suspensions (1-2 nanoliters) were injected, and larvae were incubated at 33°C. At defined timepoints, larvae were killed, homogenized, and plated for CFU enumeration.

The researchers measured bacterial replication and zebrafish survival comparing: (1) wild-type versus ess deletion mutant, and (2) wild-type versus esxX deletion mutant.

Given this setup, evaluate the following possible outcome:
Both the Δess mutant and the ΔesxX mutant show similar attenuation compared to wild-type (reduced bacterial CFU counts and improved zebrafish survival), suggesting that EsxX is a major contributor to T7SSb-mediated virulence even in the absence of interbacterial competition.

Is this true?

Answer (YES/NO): NO